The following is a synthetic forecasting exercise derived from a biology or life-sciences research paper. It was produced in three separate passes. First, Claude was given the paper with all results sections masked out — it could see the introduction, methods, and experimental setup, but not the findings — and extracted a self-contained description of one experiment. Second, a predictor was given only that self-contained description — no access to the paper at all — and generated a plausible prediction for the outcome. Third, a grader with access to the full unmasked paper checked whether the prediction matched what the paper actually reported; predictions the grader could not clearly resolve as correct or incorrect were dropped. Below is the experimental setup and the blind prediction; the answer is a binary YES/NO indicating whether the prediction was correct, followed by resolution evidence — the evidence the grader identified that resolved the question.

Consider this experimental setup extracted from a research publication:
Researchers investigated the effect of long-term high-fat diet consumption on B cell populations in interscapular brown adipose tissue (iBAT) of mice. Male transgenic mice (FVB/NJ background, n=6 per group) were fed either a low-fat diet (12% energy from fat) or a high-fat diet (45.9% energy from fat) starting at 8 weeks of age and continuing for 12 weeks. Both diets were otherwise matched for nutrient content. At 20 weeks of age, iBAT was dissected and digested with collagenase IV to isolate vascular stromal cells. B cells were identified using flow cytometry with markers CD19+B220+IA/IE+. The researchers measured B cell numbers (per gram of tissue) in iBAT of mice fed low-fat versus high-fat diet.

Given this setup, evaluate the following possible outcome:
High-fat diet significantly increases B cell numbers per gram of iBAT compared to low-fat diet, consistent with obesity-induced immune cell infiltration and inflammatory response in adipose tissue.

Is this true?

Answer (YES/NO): NO